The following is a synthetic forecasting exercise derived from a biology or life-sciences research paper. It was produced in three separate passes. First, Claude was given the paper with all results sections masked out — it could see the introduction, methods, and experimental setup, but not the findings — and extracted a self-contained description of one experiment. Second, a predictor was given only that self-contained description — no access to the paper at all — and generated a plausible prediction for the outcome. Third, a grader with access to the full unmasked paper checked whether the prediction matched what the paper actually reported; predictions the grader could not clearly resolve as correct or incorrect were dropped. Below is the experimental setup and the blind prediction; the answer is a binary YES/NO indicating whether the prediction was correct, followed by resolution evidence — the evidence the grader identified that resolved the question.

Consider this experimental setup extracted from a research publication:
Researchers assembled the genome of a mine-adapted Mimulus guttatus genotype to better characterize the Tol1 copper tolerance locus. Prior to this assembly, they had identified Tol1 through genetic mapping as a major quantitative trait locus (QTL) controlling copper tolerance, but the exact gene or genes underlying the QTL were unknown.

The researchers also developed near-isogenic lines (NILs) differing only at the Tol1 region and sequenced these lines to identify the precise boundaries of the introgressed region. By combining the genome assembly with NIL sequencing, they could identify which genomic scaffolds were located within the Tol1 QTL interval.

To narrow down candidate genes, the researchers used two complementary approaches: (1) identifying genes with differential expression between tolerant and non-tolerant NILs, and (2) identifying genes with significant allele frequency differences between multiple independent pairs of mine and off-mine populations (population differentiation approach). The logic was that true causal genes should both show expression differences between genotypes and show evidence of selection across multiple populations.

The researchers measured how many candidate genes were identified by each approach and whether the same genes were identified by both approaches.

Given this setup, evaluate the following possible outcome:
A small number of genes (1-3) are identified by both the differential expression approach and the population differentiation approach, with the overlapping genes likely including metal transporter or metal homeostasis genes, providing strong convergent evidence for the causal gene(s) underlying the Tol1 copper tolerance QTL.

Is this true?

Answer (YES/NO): YES